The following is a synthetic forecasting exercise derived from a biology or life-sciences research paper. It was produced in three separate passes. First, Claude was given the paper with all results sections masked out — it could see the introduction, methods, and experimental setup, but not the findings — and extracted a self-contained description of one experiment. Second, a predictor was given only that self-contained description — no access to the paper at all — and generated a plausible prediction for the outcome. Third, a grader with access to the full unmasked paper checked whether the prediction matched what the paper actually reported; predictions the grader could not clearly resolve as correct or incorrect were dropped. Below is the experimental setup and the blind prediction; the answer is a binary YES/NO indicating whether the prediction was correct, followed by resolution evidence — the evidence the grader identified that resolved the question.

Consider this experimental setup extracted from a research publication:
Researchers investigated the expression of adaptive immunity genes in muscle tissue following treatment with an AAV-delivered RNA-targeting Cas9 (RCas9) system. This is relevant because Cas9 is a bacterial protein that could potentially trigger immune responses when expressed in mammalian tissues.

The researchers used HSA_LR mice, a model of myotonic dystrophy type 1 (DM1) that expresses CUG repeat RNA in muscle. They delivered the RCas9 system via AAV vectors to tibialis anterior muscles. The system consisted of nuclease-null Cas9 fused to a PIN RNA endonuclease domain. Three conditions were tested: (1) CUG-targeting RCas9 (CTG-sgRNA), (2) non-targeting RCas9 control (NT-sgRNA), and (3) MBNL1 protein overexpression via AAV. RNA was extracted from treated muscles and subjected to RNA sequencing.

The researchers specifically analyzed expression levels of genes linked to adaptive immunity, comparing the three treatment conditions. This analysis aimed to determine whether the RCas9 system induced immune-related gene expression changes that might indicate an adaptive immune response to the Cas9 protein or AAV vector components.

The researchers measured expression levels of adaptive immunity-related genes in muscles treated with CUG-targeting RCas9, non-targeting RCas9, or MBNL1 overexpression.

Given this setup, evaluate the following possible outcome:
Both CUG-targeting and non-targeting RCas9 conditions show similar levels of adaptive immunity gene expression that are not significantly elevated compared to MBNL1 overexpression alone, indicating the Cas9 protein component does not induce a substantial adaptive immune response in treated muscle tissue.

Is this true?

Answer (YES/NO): NO